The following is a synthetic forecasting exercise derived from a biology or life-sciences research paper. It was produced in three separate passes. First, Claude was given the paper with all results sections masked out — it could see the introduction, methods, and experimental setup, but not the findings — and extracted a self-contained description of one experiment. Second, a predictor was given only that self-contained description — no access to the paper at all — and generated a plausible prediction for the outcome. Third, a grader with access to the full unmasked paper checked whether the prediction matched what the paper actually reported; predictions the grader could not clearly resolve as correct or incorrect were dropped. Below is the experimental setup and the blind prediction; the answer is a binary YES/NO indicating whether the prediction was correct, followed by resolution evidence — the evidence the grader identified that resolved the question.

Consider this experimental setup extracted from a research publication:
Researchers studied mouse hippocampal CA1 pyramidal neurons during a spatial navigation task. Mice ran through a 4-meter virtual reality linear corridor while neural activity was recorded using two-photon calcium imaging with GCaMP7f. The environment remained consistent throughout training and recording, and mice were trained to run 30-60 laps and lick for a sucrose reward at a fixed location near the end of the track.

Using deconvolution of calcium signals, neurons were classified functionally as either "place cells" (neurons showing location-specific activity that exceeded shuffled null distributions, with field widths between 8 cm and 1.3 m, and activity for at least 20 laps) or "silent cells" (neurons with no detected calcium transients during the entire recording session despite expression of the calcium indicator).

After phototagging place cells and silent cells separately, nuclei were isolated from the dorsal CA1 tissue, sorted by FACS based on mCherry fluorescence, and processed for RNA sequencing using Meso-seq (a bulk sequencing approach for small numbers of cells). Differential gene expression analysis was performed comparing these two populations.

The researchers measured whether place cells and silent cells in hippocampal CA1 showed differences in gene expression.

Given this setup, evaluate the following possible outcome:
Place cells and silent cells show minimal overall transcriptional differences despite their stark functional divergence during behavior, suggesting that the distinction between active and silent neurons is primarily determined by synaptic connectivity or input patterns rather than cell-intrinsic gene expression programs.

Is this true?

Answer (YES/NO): NO